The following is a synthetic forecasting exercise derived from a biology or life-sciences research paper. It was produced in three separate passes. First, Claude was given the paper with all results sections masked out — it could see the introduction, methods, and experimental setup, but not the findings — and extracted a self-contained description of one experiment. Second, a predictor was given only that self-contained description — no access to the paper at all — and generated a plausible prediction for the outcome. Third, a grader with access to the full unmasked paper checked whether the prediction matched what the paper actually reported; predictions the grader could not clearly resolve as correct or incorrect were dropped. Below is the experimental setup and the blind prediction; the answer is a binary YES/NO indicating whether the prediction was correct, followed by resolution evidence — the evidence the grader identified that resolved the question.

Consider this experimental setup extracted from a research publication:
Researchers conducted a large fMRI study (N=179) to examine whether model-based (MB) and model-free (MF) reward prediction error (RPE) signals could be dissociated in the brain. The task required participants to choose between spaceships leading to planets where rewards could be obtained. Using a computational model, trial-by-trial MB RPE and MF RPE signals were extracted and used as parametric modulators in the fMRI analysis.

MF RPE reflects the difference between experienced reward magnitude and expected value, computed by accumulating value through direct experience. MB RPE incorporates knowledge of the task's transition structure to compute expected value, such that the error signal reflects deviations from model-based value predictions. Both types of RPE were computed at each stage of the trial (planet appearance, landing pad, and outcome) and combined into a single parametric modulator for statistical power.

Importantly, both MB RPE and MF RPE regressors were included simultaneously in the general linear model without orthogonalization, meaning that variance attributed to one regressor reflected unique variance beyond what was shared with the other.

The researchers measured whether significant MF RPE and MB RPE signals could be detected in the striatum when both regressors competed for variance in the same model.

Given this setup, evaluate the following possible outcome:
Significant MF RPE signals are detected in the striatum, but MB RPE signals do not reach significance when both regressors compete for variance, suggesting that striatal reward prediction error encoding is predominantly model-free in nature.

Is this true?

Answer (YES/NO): NO